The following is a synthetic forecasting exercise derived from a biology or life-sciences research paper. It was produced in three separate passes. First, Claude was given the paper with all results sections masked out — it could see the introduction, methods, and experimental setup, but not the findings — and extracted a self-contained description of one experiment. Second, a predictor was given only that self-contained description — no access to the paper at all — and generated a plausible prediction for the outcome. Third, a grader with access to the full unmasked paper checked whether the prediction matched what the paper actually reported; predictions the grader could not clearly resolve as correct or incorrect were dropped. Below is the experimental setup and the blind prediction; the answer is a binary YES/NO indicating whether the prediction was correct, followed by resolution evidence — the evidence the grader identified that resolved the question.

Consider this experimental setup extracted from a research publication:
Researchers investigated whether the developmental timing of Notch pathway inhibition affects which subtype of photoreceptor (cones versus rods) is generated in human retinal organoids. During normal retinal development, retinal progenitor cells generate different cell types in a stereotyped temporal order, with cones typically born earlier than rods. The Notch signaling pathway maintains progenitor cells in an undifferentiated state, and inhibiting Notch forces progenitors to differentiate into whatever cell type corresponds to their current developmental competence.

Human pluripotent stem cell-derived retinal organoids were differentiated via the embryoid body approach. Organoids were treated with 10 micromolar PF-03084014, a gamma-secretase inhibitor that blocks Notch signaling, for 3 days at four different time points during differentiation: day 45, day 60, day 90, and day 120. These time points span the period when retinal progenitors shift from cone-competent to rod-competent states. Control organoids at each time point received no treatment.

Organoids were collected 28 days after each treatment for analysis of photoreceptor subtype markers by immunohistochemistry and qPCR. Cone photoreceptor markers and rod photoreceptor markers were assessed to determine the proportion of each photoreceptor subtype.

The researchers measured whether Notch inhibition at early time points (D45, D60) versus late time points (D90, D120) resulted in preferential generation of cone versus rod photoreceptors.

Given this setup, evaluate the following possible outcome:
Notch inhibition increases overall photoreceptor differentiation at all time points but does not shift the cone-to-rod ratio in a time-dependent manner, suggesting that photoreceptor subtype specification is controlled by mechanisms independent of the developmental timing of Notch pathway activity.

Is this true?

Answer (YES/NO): NO